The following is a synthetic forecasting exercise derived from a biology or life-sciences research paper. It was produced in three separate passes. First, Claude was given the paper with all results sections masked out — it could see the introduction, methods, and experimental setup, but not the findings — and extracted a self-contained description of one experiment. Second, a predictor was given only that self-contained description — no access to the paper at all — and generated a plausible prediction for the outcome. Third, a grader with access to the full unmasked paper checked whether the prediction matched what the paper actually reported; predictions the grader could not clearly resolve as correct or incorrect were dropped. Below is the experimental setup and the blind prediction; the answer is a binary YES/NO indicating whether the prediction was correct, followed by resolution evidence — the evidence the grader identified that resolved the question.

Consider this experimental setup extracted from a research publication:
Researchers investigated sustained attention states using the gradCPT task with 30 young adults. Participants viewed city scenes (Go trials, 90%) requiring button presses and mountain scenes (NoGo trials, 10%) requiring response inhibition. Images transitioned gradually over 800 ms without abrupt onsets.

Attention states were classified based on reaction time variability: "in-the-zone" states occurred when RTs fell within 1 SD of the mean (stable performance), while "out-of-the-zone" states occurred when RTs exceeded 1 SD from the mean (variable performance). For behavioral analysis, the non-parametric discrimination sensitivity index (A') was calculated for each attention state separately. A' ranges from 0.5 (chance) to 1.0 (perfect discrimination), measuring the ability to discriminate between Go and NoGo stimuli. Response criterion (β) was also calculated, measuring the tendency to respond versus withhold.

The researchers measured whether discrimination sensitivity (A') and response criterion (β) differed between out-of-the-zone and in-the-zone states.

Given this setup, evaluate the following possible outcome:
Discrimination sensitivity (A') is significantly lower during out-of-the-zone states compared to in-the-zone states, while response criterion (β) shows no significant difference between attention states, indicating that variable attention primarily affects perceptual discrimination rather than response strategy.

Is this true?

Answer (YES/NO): YES